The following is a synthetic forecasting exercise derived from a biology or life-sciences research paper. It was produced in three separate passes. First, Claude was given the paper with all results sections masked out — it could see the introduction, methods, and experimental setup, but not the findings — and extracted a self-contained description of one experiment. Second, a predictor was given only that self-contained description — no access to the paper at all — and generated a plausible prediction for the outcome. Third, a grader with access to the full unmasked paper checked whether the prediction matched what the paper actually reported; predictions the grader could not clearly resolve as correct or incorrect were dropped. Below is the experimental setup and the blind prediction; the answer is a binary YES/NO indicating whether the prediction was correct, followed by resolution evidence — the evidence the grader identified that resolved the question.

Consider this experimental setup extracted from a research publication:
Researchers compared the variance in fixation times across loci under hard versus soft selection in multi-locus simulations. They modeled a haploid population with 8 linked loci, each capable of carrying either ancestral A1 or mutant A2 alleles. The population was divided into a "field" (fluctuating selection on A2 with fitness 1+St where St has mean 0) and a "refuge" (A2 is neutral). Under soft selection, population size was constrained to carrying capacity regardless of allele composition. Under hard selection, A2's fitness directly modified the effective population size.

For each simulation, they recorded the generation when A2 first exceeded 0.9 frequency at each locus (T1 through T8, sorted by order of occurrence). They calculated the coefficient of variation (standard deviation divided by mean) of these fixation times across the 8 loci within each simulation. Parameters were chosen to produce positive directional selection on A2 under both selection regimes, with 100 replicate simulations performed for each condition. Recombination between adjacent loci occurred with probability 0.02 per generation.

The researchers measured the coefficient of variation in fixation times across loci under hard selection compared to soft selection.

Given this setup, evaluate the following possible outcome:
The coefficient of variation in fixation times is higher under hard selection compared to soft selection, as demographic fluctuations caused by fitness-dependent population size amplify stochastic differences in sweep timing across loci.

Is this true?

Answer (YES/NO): NO